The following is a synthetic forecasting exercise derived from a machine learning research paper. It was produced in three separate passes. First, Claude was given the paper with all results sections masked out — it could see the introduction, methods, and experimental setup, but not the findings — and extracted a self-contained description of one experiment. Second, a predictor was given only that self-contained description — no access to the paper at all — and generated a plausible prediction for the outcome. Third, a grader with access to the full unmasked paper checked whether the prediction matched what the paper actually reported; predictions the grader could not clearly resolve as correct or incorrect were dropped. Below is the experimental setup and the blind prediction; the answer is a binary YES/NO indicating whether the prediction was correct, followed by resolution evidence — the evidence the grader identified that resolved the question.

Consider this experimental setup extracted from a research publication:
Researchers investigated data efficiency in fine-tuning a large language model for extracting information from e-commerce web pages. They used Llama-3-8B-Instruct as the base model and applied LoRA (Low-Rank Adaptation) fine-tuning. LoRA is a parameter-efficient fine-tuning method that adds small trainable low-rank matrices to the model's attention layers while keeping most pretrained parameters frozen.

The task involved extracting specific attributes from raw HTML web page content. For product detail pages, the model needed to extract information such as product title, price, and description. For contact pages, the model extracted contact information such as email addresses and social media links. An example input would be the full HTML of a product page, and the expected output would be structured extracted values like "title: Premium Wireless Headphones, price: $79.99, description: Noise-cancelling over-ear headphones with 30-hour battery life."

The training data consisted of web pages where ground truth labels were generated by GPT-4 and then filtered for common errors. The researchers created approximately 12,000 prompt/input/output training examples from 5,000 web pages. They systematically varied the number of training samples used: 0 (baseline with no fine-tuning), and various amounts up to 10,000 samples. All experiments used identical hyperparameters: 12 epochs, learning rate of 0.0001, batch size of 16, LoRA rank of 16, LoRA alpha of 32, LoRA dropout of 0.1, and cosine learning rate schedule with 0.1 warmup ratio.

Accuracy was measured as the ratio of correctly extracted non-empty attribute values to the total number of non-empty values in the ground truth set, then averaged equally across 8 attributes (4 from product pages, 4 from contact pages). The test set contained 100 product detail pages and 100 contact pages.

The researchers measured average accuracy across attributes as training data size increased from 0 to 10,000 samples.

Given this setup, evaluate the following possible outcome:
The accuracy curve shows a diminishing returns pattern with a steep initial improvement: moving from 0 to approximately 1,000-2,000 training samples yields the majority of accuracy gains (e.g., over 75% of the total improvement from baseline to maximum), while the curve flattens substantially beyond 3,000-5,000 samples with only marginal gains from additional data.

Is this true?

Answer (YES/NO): YES